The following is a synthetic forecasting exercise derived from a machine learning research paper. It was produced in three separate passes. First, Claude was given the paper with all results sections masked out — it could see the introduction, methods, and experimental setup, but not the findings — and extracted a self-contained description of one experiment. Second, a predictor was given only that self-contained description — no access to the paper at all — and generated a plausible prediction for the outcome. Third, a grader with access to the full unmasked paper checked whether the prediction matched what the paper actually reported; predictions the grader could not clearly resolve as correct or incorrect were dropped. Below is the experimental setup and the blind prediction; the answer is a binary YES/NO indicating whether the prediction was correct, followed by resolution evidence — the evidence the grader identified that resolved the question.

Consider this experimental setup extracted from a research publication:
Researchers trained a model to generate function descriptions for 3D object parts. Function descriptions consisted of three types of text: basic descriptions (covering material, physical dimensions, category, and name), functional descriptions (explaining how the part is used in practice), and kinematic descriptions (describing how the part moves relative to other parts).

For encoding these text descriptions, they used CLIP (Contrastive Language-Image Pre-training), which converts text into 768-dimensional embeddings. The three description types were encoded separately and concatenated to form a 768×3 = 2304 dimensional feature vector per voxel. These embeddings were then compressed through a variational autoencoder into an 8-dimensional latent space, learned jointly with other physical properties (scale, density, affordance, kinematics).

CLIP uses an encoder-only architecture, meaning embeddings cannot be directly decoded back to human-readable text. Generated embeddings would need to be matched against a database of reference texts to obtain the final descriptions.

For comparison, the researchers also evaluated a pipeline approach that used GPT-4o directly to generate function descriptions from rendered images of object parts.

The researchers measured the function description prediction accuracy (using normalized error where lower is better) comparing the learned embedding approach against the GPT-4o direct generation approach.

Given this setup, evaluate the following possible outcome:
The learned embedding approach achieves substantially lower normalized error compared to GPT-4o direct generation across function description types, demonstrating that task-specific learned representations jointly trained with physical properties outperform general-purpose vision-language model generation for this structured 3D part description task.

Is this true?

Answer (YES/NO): NO